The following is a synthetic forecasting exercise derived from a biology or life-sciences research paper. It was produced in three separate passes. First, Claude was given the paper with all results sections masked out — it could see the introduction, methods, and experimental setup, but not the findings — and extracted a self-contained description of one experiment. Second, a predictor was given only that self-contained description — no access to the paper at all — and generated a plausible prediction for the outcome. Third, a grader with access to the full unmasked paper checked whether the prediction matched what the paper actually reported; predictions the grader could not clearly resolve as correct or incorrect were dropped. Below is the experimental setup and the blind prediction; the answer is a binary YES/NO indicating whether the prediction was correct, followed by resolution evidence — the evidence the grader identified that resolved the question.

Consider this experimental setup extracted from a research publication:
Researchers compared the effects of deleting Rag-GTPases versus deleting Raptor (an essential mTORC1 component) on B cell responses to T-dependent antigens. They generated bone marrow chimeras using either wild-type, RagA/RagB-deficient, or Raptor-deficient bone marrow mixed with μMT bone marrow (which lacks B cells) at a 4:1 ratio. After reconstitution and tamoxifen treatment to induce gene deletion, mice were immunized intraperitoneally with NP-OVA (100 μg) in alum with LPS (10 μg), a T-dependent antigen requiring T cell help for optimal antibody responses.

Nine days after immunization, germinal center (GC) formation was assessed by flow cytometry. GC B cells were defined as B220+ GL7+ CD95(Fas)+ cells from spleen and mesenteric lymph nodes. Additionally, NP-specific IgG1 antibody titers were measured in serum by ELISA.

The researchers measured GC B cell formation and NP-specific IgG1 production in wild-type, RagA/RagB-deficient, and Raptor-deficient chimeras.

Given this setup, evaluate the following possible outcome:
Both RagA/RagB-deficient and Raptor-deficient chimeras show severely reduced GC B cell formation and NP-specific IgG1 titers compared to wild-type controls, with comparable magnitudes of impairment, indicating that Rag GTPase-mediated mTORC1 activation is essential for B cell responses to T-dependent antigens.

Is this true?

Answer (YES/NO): NO